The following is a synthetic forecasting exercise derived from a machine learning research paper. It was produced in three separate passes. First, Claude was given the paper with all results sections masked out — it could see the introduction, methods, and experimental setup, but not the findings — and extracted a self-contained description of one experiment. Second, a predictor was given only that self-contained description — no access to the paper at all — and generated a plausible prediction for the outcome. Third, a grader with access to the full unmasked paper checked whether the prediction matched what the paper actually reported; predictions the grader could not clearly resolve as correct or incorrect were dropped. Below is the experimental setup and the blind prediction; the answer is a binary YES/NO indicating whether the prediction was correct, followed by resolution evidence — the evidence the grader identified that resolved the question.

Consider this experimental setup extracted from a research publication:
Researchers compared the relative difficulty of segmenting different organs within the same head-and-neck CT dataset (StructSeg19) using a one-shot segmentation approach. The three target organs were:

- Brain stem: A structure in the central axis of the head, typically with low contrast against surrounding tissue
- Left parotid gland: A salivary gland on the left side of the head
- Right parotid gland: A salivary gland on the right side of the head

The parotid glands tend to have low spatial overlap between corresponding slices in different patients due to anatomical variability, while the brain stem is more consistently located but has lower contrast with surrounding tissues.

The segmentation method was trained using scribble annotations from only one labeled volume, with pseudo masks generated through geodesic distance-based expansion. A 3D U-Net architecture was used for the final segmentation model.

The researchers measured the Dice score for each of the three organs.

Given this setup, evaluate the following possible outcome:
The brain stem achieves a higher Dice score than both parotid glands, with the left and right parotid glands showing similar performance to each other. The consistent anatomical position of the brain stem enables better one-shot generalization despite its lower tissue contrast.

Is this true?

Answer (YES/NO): NO